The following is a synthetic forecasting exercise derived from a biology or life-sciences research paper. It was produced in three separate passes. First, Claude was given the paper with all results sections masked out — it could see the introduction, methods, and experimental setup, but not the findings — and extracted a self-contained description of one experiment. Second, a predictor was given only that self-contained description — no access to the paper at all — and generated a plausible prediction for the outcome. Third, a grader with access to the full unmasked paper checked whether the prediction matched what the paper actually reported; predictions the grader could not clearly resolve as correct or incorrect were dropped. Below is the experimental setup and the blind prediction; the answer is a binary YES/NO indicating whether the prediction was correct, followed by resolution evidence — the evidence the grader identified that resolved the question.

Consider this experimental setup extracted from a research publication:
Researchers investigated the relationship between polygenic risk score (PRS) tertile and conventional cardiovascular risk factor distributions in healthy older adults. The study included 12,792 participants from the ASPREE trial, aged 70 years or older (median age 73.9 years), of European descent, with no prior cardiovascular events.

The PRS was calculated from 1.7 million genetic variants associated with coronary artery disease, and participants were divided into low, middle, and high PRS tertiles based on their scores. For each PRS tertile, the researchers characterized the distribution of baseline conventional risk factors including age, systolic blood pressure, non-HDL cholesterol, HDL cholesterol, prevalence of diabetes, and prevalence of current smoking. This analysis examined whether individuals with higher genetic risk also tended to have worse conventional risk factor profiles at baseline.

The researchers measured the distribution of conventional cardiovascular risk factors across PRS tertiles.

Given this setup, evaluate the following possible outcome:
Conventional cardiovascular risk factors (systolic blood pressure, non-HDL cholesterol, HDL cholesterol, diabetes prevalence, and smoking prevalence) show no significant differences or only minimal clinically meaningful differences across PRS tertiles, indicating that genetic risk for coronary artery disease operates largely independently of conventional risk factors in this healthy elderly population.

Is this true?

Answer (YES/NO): YES